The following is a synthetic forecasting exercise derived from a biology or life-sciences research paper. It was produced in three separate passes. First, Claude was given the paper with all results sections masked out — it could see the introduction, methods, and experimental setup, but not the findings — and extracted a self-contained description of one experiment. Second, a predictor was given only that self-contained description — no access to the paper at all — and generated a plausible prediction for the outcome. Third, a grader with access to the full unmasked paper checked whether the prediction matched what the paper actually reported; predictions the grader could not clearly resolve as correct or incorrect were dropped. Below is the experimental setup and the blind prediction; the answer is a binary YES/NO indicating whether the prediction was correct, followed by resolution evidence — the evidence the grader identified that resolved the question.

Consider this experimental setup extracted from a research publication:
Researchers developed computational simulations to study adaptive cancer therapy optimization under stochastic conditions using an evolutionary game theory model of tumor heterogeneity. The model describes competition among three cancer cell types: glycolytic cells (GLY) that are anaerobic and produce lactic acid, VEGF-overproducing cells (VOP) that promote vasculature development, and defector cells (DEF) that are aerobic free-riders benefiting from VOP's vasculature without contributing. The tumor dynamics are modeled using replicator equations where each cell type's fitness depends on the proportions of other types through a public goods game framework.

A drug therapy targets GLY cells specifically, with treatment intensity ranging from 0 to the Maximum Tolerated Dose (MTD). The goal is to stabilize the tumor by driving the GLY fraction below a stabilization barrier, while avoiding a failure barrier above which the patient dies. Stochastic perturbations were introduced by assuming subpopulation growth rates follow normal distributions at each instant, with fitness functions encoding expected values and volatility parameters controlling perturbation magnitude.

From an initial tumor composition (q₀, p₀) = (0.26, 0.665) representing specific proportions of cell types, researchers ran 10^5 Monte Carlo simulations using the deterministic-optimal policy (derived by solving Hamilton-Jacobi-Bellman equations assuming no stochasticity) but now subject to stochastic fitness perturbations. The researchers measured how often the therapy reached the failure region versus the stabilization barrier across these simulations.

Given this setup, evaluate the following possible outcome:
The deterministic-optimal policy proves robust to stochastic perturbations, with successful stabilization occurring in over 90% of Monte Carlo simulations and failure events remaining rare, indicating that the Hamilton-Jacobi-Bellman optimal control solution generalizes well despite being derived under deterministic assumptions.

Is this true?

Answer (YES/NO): YES